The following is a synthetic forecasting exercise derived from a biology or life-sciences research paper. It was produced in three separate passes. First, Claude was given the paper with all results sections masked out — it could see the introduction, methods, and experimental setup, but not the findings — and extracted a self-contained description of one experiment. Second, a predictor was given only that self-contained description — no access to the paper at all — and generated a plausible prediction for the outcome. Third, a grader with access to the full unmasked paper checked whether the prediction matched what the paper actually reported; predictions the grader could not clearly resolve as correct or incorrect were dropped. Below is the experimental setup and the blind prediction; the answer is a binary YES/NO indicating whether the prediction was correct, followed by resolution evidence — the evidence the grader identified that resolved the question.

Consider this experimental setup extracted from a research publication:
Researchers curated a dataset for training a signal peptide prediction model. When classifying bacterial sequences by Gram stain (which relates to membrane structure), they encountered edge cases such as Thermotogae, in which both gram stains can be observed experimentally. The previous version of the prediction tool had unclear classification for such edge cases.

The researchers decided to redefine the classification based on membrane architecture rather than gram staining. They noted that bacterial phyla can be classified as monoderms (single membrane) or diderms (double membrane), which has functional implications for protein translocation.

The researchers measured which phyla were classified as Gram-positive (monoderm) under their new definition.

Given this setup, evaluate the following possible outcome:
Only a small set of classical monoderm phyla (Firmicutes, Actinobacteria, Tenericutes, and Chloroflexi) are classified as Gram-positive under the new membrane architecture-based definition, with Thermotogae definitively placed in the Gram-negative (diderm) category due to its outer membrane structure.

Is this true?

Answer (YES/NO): NO